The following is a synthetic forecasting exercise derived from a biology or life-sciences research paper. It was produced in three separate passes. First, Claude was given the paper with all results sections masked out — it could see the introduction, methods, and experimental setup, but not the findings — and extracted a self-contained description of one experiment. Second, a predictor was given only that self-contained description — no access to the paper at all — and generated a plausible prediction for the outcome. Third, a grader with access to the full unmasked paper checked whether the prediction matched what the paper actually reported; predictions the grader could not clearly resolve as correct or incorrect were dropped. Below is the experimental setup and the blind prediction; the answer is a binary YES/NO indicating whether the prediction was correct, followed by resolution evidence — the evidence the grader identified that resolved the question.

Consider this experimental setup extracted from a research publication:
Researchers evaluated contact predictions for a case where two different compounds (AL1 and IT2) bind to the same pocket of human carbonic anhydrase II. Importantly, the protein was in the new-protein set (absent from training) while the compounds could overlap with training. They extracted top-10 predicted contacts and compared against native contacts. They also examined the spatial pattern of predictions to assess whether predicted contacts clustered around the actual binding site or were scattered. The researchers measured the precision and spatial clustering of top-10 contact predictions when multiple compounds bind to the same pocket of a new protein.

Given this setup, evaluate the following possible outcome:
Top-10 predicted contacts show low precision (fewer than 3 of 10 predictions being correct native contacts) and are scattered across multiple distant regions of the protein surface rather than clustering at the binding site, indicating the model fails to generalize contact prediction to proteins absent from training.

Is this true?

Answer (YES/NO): NO